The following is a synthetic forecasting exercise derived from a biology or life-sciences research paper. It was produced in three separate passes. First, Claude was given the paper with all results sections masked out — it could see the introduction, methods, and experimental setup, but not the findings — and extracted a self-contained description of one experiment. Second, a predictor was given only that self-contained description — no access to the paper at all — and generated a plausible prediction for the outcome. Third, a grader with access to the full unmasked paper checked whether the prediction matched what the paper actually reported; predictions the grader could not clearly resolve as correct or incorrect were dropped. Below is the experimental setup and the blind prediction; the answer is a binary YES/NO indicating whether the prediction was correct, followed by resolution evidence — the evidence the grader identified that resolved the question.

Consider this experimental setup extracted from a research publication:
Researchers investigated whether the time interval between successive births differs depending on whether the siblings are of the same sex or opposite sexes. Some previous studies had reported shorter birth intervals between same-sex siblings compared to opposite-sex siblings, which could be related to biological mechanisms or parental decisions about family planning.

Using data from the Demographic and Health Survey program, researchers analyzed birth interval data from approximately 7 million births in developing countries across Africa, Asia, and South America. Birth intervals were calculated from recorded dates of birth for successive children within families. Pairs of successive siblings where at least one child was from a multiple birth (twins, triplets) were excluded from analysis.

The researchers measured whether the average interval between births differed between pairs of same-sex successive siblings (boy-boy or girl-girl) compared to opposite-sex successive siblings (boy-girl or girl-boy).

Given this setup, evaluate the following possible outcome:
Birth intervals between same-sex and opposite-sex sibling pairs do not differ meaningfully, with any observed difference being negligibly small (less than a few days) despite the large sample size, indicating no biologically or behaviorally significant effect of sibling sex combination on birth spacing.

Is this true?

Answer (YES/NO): NO